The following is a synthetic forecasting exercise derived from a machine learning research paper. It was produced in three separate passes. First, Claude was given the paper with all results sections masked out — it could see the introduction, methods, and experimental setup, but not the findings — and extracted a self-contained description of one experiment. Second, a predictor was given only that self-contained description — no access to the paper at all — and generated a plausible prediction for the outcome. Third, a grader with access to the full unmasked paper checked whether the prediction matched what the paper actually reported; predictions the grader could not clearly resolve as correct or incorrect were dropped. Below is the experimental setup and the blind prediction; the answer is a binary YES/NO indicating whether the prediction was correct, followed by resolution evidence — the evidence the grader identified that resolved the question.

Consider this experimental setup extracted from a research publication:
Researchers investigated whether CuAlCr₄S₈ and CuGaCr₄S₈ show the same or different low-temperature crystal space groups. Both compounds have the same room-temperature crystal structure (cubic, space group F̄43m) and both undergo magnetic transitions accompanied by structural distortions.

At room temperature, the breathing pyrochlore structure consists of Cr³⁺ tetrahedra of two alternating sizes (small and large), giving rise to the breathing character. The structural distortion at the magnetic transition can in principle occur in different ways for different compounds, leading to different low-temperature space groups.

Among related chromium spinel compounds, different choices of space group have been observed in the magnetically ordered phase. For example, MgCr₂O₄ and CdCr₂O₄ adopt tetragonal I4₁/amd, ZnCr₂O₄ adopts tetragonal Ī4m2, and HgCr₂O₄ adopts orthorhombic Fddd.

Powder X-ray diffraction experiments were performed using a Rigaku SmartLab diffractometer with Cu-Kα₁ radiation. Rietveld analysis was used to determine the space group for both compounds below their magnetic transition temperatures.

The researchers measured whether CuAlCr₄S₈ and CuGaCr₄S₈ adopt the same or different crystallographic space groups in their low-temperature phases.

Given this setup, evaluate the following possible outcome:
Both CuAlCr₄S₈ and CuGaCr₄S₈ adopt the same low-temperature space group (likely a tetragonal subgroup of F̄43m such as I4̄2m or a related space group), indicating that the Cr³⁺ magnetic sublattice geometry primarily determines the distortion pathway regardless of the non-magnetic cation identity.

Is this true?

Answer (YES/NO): NO